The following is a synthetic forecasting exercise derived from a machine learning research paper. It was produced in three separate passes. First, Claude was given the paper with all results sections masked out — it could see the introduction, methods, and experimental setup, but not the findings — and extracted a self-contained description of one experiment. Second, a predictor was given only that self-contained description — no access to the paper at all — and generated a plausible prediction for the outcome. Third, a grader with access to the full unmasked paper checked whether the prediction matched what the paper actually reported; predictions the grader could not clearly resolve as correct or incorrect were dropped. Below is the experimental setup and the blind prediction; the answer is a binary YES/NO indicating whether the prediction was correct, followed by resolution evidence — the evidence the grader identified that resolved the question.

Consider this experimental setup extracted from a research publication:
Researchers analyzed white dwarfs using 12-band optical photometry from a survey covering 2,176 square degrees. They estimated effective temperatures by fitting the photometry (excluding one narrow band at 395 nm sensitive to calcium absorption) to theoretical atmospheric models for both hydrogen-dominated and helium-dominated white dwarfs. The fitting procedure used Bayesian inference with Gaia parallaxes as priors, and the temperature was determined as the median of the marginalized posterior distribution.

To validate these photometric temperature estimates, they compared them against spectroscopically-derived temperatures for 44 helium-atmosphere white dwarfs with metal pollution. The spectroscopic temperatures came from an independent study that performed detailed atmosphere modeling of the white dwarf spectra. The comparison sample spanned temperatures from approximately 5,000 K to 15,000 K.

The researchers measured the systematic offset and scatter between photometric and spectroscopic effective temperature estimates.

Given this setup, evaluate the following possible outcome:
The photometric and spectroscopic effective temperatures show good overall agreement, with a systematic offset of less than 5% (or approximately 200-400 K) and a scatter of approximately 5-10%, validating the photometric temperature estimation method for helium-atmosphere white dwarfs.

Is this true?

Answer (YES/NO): NO